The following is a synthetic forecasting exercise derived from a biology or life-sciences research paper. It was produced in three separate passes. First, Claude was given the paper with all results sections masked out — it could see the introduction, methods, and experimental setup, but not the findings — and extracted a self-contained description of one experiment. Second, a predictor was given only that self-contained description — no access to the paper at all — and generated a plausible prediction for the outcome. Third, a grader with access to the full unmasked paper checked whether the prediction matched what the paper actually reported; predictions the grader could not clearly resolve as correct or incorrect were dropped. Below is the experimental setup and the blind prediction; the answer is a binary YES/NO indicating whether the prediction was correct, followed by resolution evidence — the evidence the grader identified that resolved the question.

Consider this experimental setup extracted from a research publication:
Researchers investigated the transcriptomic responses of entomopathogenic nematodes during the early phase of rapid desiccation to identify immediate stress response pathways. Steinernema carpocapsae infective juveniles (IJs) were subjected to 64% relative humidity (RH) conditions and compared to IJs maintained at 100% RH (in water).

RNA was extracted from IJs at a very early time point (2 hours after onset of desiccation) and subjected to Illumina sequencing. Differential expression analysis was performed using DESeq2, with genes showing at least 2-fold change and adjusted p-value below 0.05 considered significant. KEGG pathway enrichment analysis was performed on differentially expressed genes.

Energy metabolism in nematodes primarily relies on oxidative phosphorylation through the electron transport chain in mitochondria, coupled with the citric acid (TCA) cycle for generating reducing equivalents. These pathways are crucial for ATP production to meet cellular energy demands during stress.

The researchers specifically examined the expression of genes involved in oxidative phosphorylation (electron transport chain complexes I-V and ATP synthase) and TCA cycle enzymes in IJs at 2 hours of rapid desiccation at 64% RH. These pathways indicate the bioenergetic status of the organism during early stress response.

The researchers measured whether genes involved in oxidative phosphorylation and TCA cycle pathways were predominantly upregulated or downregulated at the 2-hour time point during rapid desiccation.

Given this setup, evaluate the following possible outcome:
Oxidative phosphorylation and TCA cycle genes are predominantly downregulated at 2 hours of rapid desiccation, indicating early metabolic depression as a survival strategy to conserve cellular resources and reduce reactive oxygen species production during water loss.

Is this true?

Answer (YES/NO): NO